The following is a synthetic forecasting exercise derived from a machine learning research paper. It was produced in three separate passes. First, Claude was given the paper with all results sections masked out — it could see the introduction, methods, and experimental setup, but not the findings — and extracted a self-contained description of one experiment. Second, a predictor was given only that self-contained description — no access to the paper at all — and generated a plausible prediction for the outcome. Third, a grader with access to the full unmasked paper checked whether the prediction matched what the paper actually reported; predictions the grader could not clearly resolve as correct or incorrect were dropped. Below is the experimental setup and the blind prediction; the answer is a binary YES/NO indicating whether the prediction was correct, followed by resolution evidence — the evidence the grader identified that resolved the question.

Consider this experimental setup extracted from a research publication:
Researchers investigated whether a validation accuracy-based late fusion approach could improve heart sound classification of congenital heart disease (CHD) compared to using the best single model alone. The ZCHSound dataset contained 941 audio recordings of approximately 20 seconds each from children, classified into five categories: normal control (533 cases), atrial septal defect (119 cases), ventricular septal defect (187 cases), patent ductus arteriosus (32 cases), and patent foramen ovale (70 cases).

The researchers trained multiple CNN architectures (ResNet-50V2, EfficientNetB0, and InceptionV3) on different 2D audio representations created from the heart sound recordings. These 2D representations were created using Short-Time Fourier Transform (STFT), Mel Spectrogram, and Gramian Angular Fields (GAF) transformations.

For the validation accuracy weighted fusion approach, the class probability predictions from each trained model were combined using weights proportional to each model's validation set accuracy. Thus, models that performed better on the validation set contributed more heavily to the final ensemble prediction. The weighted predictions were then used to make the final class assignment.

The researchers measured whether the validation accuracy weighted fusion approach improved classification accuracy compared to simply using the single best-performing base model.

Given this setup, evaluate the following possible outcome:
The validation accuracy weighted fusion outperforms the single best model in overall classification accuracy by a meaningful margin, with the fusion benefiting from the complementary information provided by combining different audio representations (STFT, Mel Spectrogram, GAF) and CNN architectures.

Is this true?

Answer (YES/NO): NO